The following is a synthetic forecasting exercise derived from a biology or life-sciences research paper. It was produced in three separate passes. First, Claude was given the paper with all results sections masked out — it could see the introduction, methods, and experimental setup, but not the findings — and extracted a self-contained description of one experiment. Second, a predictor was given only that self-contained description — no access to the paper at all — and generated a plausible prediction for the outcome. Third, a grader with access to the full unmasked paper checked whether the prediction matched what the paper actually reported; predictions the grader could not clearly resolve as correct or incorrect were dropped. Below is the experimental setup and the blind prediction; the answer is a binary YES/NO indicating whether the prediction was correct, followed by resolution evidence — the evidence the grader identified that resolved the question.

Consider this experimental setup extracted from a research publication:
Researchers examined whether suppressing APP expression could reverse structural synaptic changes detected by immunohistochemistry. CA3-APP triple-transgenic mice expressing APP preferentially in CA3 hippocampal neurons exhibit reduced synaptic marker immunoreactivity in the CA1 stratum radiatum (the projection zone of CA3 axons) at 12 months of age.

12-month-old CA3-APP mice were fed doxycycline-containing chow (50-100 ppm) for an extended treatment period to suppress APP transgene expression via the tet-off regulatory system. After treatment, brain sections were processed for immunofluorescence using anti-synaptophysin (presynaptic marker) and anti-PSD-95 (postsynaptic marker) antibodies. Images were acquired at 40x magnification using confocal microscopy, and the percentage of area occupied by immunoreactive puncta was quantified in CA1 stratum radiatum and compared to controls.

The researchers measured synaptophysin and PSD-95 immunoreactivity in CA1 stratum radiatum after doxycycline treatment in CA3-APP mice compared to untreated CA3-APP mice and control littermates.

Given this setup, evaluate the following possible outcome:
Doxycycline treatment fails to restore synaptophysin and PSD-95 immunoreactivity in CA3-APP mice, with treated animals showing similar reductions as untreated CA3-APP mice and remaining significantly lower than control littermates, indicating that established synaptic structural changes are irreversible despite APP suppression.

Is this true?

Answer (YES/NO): NO